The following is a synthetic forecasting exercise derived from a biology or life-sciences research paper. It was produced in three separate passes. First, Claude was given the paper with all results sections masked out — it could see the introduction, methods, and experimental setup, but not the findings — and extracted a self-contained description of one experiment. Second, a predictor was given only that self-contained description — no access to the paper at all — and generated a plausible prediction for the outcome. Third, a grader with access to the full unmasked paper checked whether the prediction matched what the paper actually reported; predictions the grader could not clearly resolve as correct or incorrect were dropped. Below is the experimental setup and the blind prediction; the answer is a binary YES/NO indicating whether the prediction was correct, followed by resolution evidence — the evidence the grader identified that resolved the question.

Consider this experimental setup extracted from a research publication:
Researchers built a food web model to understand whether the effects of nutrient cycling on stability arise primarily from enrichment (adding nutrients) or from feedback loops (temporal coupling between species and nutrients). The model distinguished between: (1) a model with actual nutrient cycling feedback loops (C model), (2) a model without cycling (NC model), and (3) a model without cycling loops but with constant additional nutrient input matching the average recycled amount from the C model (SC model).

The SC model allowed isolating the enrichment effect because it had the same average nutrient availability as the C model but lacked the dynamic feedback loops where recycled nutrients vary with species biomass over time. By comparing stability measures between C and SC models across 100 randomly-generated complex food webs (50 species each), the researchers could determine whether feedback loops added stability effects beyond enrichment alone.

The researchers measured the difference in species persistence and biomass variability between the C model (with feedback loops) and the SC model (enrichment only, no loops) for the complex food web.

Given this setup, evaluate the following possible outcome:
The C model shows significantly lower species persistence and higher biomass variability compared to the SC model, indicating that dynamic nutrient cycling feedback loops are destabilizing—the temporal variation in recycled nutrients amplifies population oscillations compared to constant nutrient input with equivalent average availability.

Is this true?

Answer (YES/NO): NO